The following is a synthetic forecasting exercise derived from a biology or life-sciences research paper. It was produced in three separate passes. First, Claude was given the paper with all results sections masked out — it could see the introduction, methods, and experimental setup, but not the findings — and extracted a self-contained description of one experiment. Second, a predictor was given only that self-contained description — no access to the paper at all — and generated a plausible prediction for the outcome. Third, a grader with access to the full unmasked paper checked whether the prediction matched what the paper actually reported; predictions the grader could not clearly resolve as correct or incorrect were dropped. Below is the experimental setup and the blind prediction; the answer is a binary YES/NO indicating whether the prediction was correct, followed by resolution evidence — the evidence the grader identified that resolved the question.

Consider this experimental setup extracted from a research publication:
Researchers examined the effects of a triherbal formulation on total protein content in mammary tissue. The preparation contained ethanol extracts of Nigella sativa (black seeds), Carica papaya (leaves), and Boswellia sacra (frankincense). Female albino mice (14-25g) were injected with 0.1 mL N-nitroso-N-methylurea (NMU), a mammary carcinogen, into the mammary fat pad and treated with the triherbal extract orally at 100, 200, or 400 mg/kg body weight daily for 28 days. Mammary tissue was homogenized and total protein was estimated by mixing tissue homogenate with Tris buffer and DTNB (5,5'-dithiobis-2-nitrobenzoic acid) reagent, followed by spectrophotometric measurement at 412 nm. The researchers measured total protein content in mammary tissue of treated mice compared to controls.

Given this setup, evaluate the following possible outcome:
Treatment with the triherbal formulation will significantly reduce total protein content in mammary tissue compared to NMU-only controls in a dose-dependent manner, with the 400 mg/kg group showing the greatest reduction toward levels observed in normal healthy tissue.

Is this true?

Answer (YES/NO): NO